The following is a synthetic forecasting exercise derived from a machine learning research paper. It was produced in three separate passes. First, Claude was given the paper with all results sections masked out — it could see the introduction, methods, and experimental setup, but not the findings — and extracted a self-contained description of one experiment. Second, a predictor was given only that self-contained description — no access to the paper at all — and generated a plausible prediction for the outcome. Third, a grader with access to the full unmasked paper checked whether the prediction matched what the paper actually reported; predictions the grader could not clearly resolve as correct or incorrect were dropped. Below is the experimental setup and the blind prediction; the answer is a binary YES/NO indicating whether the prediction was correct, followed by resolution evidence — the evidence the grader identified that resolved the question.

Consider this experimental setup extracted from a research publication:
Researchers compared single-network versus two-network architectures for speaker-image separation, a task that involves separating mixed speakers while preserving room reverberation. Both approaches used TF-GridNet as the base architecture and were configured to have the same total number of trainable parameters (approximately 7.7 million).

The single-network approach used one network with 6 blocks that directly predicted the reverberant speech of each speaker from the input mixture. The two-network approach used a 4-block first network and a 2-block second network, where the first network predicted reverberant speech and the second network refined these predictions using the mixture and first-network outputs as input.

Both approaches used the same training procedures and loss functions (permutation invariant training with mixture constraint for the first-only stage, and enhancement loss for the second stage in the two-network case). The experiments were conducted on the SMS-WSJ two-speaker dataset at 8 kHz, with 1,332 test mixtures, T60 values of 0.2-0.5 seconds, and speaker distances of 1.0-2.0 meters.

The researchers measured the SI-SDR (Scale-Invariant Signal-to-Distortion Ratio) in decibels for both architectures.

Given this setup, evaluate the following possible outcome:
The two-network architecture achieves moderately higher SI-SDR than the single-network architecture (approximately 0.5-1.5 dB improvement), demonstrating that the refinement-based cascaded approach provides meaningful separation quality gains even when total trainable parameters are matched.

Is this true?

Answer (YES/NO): YES